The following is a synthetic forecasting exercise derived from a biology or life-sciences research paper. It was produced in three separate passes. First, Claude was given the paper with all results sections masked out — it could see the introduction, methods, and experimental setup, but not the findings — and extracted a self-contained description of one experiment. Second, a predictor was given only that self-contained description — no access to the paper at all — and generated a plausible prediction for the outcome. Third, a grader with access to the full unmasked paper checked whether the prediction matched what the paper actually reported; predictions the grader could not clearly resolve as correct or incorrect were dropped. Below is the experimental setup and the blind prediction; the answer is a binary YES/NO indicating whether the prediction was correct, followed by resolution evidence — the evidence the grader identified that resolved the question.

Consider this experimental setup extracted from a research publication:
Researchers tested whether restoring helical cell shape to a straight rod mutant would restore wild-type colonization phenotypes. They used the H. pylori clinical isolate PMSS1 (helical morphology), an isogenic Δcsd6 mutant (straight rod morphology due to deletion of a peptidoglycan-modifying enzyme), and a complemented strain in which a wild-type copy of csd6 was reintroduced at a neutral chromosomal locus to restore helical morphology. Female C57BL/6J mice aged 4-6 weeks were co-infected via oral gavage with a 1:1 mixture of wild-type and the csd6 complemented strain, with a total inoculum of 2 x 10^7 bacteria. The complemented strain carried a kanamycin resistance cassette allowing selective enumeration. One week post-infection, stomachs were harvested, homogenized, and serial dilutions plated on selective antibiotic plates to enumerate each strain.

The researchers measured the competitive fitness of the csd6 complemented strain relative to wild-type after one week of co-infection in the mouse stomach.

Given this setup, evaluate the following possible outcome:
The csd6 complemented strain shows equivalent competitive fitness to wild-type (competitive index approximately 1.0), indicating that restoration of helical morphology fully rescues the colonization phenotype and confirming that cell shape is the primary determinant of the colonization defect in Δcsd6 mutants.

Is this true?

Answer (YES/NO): NO